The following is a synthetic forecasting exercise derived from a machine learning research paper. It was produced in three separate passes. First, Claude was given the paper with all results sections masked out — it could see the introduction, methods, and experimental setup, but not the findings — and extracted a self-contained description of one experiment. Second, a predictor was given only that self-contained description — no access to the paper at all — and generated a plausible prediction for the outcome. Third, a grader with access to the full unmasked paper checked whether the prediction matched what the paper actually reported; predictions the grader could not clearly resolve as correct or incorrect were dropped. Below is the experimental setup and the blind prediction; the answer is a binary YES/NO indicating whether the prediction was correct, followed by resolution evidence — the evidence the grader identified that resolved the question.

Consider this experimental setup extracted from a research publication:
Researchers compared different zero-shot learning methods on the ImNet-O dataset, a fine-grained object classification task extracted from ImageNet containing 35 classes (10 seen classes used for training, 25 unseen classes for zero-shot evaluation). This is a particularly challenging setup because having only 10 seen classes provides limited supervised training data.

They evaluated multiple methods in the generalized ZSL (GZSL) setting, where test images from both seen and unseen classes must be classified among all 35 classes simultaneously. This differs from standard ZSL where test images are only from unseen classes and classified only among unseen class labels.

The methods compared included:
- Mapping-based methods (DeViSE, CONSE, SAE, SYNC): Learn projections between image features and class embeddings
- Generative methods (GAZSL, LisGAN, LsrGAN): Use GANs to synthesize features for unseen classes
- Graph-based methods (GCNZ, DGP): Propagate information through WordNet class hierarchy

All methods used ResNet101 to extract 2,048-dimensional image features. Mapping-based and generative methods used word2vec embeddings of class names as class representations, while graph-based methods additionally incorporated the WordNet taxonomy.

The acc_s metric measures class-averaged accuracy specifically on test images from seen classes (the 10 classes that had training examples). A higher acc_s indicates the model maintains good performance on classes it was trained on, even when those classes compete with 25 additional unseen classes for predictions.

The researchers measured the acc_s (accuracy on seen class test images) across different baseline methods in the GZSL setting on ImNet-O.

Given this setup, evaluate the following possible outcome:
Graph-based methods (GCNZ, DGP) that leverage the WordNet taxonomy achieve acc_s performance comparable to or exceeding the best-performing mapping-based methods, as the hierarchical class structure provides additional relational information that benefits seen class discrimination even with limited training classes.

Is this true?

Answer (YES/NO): NO